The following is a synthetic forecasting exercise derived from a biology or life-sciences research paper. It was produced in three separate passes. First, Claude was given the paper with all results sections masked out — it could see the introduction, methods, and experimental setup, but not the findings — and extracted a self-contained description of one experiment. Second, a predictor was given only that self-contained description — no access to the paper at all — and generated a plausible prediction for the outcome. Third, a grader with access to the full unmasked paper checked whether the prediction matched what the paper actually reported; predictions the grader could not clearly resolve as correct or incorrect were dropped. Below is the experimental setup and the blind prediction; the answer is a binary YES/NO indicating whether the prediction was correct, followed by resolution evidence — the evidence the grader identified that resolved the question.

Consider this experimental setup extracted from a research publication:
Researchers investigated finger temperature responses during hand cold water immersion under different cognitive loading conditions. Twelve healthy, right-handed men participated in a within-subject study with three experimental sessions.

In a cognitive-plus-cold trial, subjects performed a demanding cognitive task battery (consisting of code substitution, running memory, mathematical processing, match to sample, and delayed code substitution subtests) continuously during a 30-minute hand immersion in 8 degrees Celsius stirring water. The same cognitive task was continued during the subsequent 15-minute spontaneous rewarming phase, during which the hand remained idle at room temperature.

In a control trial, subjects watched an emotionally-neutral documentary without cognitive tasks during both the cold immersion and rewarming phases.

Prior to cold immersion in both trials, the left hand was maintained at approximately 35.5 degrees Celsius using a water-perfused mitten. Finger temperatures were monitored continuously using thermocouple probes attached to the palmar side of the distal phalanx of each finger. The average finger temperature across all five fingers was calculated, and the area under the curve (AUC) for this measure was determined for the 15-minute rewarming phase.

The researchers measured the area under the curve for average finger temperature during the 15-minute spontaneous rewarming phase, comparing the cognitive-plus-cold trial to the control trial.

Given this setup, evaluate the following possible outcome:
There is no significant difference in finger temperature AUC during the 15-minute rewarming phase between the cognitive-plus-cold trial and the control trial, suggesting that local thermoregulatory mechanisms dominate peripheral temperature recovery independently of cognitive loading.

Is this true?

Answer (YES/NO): YES